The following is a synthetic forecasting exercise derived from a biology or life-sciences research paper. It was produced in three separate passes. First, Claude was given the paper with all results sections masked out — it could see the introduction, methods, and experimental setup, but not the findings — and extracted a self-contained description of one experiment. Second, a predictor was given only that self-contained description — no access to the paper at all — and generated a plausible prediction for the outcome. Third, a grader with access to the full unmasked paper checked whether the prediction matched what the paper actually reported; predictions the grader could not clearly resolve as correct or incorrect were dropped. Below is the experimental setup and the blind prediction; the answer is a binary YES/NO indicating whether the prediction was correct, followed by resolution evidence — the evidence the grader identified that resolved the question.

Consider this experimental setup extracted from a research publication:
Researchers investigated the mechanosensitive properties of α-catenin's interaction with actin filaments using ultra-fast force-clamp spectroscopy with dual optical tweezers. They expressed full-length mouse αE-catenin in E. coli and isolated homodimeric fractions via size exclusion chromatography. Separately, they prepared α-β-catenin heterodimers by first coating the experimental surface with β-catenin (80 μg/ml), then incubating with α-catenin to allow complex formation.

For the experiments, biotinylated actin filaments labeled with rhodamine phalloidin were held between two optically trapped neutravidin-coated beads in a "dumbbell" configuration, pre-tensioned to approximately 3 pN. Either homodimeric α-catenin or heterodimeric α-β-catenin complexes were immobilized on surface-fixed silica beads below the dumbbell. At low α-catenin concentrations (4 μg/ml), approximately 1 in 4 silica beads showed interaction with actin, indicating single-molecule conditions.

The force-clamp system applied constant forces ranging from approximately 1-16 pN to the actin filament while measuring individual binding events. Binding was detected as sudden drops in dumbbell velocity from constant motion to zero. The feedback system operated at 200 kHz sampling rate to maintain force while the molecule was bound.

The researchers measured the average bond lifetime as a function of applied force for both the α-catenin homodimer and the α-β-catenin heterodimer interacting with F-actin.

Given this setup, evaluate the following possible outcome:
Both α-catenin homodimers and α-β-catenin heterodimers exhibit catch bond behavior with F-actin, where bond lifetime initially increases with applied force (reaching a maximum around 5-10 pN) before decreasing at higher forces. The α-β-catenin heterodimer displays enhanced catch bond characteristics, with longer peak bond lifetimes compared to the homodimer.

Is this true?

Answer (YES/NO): NO